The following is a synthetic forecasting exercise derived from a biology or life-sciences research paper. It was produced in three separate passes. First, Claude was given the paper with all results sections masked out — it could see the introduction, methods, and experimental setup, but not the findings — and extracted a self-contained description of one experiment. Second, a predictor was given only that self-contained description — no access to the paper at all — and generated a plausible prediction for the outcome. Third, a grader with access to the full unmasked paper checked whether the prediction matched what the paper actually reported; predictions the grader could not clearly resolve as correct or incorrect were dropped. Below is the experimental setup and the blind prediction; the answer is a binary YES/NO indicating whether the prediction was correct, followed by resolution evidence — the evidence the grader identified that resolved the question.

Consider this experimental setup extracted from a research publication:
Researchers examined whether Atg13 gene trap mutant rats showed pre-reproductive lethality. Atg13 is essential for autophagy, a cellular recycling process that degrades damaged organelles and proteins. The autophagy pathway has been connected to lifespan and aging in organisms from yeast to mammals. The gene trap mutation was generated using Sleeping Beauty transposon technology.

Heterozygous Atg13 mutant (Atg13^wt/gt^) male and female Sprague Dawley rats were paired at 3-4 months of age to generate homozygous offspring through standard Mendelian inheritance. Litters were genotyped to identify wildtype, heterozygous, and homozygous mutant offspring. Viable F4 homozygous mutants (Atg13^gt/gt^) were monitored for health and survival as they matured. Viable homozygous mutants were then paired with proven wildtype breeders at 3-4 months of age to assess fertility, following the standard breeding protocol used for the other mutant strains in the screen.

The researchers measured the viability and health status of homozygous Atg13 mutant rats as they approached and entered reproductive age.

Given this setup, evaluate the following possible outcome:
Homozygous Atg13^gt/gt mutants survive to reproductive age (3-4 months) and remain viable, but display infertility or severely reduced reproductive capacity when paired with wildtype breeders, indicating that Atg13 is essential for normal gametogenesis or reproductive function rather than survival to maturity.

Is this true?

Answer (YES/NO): NO